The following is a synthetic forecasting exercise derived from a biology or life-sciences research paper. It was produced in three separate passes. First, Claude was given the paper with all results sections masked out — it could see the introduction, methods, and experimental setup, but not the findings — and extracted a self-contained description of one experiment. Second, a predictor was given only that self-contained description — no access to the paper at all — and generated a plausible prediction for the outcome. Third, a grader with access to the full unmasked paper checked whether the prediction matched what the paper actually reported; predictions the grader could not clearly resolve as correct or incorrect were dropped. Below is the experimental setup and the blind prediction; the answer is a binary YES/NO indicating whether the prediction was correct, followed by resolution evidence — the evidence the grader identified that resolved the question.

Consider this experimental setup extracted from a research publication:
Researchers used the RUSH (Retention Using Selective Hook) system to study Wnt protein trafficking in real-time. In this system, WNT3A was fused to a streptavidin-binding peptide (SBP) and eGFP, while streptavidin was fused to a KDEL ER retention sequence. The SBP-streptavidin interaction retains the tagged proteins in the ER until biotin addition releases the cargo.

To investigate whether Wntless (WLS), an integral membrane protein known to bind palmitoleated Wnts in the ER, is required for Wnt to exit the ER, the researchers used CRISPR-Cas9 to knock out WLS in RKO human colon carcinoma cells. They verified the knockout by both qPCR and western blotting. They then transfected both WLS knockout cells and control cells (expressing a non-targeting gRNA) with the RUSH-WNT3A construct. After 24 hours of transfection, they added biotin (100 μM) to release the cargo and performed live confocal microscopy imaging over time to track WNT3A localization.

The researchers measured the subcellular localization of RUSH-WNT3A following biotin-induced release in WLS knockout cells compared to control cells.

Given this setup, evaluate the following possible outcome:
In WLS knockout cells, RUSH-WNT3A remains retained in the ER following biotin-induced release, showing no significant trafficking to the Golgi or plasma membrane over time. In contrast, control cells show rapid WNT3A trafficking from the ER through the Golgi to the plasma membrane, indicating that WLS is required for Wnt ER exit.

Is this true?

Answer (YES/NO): YES